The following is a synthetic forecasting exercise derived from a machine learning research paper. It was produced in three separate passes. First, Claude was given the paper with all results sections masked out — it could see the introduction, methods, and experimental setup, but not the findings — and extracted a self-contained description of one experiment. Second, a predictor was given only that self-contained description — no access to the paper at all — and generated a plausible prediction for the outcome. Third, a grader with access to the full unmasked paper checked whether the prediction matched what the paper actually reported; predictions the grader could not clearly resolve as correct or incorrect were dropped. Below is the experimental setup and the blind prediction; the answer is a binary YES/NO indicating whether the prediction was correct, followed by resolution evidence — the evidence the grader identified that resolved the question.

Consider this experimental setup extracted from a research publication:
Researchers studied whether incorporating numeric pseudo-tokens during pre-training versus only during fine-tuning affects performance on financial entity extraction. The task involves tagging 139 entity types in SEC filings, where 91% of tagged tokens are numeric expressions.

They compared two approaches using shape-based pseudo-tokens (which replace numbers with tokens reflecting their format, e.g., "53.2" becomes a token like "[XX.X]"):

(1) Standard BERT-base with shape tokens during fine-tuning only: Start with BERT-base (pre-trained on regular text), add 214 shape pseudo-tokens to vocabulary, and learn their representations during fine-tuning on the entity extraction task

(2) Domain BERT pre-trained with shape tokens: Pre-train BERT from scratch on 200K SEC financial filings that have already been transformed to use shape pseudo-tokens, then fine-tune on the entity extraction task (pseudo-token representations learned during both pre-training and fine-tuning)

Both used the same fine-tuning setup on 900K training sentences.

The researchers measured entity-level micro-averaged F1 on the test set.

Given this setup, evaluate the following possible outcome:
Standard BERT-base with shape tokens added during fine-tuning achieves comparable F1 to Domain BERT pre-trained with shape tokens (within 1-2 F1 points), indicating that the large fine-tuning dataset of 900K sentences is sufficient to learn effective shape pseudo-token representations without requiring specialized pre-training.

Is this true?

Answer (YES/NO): NO